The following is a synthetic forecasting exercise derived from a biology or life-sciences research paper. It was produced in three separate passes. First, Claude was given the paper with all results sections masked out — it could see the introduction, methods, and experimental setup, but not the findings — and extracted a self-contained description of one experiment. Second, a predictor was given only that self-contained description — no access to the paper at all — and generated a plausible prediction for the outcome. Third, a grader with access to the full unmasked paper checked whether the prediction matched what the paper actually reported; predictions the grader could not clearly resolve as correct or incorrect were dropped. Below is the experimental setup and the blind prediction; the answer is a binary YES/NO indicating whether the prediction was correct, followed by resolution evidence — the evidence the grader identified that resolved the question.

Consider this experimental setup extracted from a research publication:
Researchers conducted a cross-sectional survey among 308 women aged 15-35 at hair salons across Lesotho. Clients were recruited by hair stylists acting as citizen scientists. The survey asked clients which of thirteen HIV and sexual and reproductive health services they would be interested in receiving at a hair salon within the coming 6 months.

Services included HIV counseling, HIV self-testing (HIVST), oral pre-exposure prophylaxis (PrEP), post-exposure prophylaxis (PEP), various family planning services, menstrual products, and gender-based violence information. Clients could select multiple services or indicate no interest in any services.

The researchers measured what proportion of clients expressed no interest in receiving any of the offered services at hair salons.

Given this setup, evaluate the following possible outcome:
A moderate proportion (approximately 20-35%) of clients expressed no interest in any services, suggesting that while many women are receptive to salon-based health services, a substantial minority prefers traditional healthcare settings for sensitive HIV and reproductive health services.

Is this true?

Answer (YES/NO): NO